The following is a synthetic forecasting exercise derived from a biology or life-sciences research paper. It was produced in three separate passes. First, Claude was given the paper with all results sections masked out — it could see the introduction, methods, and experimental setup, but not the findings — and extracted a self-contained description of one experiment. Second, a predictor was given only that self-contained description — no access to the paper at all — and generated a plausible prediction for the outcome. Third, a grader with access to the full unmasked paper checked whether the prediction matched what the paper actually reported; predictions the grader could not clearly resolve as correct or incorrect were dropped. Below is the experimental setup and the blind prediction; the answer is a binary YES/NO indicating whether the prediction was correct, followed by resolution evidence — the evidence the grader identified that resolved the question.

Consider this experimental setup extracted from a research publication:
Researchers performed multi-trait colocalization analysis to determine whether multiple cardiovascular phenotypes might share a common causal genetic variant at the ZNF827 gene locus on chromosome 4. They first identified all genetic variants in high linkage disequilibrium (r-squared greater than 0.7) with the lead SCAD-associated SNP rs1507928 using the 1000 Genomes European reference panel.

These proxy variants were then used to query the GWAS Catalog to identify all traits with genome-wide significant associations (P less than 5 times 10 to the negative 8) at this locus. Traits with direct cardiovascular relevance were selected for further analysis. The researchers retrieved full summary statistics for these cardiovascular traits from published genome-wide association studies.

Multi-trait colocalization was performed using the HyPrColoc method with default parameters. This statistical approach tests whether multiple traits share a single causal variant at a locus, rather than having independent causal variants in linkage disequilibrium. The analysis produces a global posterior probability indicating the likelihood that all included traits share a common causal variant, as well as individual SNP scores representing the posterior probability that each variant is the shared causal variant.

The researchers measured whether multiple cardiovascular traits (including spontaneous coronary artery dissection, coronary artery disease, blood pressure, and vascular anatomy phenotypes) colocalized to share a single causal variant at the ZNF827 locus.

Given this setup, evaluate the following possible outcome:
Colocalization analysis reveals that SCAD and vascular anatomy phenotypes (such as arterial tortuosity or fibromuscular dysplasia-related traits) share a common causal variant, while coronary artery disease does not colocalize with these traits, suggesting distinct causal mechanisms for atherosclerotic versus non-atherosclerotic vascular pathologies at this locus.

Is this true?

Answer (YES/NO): NO